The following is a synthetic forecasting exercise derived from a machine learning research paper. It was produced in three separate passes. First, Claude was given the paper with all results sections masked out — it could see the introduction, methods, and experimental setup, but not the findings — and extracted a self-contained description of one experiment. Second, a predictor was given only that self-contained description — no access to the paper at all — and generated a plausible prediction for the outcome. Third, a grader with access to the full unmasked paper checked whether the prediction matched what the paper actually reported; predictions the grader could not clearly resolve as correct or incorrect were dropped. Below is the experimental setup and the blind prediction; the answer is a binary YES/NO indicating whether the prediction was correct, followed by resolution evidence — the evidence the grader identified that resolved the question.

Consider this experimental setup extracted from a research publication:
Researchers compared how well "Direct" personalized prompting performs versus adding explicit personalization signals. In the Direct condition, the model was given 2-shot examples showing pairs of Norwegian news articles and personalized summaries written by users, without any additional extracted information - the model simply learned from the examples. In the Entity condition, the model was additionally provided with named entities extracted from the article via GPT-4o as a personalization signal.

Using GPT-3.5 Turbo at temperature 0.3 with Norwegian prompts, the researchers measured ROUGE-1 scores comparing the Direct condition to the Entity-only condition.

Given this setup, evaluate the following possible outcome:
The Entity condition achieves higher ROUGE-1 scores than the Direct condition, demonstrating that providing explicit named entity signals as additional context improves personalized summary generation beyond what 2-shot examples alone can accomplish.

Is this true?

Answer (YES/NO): NO